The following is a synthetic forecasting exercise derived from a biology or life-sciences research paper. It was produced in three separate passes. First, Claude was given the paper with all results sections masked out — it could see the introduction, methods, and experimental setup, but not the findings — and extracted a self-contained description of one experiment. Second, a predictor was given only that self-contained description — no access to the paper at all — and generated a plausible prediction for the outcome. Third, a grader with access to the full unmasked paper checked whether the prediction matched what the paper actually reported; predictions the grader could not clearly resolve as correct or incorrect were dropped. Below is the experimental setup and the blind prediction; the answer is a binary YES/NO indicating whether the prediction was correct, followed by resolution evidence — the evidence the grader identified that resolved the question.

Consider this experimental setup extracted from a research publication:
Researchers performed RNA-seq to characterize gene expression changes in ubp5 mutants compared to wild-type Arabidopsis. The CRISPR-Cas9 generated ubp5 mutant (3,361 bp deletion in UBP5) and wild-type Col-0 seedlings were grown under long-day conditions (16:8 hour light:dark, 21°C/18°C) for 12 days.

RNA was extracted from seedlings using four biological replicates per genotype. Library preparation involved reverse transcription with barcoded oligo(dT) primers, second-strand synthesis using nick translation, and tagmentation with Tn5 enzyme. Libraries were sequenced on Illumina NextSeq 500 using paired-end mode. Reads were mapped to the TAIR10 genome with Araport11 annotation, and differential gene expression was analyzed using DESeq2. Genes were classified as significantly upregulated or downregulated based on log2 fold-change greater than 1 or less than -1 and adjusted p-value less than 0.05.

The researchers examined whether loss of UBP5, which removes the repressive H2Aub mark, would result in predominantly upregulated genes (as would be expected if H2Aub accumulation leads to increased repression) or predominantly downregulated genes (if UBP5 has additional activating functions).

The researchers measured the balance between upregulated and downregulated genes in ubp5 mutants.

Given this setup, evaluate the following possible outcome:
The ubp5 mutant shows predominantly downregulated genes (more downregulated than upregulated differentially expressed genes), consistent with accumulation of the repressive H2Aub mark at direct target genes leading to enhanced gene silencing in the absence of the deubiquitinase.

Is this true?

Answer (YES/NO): YES